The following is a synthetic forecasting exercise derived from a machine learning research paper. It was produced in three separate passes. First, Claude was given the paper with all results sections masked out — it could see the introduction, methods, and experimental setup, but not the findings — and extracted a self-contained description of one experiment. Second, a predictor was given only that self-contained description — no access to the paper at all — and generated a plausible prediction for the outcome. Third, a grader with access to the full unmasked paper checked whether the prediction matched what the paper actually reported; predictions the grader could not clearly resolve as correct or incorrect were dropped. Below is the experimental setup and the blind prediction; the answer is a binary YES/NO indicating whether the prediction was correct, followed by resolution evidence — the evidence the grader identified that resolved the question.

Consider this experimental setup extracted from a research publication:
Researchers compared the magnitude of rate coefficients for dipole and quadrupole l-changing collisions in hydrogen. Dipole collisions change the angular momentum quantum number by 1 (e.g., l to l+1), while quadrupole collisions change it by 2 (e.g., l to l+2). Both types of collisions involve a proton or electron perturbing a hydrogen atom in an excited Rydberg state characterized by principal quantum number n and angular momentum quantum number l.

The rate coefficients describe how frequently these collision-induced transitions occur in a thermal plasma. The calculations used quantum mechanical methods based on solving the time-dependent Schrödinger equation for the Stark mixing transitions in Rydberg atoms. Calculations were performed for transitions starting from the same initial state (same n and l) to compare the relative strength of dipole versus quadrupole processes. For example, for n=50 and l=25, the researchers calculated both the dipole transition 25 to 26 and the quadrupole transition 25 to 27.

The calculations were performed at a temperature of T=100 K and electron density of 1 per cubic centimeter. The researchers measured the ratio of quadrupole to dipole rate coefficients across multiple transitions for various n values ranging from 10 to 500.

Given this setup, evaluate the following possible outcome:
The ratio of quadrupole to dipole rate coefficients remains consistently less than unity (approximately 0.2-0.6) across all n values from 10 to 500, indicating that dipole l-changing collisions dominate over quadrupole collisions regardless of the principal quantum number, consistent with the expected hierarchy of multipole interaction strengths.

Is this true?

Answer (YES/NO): NO